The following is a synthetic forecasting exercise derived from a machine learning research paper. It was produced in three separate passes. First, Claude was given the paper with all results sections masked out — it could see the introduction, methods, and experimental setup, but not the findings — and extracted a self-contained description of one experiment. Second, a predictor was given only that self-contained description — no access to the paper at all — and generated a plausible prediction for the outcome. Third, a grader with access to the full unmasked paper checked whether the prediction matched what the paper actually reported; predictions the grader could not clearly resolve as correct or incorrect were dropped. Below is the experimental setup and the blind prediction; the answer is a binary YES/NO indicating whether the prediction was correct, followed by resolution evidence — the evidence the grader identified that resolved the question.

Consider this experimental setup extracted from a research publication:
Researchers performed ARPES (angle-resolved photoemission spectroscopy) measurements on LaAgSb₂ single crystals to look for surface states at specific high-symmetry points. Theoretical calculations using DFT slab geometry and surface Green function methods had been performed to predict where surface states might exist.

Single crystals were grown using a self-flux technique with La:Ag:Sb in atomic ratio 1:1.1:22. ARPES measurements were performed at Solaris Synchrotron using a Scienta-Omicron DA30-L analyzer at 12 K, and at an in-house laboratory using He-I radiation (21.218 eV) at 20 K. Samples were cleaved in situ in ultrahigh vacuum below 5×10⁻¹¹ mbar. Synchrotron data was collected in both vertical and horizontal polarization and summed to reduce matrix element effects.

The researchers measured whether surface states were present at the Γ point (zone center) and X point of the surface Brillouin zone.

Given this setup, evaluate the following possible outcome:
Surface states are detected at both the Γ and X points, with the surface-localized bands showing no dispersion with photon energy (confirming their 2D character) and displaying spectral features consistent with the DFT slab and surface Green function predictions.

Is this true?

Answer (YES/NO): NO